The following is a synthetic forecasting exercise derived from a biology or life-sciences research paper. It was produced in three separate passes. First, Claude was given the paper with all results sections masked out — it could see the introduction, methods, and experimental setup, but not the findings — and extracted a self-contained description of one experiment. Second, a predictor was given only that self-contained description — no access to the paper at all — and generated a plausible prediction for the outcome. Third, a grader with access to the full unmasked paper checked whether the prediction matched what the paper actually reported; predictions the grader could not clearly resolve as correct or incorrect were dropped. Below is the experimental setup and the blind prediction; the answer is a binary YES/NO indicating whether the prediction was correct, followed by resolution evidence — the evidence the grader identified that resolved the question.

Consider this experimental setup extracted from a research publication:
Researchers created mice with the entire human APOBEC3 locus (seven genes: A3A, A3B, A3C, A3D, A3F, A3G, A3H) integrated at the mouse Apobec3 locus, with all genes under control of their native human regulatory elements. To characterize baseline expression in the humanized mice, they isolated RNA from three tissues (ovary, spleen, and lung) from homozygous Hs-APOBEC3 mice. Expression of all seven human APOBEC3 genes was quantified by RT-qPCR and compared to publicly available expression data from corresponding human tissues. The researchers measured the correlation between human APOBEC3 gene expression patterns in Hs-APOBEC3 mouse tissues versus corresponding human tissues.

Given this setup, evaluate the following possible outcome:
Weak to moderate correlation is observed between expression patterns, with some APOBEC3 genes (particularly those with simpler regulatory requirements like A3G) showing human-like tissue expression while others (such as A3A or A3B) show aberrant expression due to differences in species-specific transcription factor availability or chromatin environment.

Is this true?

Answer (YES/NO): NO